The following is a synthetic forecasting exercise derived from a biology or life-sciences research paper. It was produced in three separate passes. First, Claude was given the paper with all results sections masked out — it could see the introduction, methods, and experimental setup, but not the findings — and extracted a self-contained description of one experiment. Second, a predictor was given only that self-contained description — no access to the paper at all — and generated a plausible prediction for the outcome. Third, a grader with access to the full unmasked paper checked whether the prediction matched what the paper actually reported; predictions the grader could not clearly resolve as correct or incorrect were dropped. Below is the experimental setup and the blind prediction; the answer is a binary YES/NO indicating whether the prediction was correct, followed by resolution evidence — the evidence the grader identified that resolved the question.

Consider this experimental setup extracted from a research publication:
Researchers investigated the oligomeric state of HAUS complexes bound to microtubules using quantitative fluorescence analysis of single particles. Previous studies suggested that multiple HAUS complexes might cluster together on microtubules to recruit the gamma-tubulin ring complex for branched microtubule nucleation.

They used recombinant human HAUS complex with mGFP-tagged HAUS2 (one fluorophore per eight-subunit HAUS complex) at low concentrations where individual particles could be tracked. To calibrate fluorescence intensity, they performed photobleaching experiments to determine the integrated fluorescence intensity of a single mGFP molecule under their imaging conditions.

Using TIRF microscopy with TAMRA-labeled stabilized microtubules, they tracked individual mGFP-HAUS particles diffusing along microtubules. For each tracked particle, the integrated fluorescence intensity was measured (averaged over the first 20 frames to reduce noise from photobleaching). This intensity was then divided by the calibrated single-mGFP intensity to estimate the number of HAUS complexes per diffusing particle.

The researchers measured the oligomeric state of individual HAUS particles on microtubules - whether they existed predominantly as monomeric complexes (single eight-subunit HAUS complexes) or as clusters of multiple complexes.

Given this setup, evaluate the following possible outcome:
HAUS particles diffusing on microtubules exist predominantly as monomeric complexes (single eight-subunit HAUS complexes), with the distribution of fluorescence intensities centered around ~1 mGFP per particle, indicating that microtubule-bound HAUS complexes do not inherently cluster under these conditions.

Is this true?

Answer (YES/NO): NO